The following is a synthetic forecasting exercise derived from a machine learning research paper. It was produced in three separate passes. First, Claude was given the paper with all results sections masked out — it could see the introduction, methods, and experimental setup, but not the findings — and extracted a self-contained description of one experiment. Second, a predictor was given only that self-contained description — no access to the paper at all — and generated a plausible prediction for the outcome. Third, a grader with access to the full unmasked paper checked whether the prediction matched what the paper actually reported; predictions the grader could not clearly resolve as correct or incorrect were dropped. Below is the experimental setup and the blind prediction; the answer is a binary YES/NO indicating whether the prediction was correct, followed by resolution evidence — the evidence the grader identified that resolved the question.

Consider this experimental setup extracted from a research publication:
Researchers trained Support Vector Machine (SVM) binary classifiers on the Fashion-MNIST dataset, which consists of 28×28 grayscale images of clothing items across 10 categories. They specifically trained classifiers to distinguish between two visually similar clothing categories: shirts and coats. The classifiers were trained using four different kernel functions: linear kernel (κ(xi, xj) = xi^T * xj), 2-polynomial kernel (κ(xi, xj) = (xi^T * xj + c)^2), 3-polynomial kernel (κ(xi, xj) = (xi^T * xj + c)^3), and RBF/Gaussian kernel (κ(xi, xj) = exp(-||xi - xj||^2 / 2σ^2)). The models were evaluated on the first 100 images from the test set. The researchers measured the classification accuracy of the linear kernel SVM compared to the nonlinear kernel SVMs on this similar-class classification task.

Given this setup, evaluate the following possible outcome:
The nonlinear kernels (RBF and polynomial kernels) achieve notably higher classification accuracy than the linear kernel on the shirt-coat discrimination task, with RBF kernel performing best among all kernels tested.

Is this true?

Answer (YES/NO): NO